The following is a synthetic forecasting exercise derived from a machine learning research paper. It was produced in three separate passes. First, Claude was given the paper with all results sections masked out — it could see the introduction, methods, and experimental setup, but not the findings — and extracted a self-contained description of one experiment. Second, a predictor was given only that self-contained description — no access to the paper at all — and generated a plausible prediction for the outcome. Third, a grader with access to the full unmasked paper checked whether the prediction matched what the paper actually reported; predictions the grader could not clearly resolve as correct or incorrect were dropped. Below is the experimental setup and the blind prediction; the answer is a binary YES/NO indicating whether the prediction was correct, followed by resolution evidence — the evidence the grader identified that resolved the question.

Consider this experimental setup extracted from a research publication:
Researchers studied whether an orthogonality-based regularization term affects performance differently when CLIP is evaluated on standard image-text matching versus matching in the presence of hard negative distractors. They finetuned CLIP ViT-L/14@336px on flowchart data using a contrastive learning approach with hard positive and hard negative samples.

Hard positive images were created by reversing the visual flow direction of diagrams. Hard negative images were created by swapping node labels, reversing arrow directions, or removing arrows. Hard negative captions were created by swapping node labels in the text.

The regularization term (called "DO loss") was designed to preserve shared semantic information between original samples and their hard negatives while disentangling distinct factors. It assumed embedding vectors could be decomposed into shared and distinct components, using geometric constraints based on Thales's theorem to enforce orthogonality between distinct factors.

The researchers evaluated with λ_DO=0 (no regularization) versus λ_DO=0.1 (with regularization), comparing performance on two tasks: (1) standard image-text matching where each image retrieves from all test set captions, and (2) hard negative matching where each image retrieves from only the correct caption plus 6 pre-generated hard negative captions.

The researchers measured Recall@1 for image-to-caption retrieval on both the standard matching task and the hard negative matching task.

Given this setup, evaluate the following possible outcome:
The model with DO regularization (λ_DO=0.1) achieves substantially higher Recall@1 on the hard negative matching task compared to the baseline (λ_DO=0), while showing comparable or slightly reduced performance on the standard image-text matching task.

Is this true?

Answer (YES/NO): NO